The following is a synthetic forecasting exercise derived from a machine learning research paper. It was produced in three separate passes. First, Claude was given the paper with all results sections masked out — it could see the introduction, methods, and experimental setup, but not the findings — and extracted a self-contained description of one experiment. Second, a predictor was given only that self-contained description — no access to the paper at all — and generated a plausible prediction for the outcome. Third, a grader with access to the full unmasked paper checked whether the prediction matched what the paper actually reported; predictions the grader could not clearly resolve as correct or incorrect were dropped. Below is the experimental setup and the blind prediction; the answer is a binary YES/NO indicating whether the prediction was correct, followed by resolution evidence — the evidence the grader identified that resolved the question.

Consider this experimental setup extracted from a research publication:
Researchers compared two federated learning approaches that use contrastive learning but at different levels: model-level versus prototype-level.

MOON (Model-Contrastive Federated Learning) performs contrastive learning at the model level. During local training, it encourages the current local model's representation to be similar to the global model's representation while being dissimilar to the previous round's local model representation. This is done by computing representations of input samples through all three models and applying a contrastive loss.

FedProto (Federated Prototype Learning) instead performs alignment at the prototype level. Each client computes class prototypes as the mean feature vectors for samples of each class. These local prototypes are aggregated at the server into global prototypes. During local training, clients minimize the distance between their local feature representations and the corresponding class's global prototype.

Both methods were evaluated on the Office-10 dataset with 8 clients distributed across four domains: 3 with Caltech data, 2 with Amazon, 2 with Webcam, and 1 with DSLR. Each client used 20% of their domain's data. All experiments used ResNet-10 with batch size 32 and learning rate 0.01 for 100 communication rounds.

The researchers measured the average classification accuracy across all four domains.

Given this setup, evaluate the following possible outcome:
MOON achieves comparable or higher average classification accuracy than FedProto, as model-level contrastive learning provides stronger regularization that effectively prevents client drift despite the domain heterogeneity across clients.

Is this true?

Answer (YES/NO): NO